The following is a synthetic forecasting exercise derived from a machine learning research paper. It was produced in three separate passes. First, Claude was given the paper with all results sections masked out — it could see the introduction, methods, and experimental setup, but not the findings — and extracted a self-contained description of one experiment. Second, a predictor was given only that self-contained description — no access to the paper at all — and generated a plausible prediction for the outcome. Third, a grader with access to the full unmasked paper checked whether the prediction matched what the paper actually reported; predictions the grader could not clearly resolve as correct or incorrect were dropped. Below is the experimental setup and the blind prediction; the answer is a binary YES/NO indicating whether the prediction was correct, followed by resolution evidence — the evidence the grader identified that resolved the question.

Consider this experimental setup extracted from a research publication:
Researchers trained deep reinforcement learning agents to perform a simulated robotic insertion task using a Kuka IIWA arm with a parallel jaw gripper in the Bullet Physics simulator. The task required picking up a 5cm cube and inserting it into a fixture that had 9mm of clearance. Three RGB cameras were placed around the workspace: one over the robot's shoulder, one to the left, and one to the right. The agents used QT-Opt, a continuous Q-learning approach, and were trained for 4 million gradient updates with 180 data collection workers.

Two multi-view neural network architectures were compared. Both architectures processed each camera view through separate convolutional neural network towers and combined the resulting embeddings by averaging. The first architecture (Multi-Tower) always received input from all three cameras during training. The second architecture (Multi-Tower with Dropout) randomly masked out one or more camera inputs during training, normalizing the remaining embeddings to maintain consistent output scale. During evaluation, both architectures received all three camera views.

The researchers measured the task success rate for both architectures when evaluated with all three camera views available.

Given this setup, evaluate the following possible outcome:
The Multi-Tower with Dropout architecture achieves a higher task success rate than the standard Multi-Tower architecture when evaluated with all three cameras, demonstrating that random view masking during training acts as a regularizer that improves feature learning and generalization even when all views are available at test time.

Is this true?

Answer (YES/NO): YES